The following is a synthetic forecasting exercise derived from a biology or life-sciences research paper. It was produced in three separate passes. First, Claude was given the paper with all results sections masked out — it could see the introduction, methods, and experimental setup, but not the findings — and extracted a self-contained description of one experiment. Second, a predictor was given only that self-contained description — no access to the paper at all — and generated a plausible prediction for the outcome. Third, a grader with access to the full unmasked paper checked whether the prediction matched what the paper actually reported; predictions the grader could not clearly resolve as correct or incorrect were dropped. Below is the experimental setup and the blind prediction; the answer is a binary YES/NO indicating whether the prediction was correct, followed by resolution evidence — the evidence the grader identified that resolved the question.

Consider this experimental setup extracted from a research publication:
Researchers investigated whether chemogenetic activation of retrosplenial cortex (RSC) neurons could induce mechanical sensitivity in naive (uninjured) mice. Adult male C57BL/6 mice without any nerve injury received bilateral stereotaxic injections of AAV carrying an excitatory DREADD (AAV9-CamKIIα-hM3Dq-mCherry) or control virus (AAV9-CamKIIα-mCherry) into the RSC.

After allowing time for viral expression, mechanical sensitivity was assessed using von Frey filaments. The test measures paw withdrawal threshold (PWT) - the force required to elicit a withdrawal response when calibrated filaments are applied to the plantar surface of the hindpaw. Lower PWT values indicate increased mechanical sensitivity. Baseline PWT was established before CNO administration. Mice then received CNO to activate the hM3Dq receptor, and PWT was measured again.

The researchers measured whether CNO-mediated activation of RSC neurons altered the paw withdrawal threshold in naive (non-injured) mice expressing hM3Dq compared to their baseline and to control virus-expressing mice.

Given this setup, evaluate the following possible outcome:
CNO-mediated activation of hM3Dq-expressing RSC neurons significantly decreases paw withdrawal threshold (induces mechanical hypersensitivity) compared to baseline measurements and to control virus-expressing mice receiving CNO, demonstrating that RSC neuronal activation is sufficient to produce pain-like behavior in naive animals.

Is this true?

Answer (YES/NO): YES